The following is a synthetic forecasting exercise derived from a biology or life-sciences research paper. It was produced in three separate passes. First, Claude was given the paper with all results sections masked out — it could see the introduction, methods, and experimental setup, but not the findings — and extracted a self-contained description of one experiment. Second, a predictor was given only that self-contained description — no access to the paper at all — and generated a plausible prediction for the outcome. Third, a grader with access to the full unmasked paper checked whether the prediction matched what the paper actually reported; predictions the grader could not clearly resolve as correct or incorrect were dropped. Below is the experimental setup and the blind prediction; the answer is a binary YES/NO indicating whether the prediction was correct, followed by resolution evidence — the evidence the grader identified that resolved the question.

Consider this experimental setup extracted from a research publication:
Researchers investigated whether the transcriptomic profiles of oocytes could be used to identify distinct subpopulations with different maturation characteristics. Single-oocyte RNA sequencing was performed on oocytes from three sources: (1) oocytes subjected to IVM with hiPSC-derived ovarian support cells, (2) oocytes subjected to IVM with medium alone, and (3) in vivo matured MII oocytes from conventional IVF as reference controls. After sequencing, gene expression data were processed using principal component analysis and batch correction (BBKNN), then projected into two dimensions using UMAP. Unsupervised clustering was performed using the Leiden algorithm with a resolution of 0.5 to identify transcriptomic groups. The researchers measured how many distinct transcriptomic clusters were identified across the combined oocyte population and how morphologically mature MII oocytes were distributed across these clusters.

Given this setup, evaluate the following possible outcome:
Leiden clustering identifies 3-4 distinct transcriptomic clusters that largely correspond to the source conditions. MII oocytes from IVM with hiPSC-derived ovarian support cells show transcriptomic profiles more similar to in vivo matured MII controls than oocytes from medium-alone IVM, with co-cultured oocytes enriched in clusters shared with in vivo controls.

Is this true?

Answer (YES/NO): NO